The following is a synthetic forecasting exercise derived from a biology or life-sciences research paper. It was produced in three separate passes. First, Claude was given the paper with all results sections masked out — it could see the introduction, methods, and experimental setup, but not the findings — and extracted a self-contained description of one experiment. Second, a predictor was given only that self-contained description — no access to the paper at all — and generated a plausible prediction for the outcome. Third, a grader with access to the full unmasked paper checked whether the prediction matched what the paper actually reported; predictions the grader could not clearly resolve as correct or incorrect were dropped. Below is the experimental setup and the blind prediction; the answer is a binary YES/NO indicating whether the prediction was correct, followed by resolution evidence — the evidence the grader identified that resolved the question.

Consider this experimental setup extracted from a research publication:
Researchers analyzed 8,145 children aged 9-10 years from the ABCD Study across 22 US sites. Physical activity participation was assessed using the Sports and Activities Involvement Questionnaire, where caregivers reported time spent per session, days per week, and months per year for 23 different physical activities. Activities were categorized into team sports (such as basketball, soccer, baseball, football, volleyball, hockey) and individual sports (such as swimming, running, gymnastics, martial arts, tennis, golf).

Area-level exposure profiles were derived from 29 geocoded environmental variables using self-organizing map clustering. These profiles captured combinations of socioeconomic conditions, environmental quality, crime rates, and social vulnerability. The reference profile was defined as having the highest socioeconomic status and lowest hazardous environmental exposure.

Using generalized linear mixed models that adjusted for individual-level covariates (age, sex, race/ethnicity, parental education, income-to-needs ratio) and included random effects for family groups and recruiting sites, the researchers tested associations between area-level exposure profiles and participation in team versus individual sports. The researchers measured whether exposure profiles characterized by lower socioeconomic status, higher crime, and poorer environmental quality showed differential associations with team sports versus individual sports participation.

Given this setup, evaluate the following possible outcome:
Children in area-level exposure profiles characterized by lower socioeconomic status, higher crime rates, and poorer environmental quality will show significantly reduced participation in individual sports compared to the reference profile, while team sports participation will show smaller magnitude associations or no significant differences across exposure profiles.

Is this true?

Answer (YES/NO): NO